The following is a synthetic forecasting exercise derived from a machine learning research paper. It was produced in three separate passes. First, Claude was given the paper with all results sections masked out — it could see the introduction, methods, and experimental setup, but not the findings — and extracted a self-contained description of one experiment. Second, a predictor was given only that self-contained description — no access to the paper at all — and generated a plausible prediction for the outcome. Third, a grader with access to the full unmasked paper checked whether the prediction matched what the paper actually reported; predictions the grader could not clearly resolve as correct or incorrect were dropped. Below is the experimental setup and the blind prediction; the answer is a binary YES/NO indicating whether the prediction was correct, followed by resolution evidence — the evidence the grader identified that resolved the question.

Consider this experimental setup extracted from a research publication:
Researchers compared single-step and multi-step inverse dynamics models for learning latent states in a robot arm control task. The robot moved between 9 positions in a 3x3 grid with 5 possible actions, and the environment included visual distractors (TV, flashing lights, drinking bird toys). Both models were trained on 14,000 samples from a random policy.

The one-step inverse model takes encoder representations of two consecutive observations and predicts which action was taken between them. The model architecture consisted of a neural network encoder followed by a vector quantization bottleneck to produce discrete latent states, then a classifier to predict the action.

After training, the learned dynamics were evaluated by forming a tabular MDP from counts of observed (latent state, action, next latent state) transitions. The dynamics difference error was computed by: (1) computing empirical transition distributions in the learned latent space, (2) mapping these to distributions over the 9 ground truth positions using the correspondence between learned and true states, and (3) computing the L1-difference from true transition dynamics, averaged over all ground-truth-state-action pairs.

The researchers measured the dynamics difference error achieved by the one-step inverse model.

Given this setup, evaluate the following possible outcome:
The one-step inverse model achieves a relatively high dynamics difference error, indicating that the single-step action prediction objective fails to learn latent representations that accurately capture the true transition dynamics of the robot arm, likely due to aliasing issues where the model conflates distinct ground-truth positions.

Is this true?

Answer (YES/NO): YES